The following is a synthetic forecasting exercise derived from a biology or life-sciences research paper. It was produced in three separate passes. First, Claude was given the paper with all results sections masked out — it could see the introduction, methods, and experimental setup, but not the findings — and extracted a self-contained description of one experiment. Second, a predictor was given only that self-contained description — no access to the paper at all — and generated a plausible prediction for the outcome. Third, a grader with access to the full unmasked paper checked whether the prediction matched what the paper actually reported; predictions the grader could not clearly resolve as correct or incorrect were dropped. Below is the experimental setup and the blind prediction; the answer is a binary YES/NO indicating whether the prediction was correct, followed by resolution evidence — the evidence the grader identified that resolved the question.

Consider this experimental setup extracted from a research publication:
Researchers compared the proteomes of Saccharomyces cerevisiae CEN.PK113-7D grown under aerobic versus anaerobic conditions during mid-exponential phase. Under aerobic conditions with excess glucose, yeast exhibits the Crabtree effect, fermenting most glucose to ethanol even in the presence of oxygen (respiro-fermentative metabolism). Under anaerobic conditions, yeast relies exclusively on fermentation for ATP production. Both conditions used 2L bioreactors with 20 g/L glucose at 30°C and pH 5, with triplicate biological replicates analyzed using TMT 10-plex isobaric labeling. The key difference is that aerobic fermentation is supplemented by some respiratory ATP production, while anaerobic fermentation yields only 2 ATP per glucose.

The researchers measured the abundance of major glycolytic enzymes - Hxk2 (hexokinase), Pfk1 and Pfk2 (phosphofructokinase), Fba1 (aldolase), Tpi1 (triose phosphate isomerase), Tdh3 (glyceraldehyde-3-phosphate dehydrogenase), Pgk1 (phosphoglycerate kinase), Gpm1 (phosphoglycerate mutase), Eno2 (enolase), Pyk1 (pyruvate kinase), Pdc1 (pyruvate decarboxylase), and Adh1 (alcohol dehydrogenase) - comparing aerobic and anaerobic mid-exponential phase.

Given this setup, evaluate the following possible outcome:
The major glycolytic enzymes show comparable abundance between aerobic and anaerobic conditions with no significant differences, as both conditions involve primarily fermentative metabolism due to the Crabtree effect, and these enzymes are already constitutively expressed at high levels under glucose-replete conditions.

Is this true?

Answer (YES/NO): YES